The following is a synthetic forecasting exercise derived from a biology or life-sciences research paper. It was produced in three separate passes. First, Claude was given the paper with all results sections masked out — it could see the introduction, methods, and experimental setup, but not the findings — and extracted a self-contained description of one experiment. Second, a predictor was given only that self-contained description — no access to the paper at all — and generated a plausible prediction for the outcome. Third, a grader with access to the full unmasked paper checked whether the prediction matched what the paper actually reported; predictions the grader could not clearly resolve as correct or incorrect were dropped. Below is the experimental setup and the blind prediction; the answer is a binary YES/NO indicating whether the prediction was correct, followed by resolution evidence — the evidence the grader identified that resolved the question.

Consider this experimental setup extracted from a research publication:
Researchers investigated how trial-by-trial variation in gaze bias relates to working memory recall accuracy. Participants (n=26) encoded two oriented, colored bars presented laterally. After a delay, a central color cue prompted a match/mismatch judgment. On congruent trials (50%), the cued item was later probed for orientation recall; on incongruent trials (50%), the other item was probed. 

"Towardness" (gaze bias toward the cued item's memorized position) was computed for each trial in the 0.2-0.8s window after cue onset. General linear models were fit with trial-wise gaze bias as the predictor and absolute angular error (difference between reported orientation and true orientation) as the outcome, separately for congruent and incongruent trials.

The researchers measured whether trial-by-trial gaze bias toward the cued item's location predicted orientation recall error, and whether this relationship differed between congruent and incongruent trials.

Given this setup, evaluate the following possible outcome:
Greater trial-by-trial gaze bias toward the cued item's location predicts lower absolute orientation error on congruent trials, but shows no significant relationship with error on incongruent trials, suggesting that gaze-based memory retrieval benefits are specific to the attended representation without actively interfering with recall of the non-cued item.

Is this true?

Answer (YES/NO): NO